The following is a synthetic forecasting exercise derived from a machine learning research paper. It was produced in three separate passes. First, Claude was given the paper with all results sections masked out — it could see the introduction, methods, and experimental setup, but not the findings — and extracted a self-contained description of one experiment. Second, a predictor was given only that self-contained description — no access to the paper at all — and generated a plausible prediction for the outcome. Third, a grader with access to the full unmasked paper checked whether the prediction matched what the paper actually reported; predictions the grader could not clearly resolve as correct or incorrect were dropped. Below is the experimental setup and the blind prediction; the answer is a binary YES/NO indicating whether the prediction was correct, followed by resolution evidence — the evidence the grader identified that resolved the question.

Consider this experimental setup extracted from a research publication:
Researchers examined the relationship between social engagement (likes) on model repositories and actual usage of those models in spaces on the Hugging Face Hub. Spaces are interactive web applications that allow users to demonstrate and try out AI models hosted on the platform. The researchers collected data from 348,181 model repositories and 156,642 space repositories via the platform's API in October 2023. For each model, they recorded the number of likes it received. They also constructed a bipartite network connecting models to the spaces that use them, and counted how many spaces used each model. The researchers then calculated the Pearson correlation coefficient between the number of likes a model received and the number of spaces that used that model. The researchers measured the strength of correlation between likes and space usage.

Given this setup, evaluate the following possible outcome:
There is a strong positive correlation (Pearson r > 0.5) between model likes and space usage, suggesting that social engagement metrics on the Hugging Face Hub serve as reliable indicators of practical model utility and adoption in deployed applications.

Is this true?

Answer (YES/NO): YES